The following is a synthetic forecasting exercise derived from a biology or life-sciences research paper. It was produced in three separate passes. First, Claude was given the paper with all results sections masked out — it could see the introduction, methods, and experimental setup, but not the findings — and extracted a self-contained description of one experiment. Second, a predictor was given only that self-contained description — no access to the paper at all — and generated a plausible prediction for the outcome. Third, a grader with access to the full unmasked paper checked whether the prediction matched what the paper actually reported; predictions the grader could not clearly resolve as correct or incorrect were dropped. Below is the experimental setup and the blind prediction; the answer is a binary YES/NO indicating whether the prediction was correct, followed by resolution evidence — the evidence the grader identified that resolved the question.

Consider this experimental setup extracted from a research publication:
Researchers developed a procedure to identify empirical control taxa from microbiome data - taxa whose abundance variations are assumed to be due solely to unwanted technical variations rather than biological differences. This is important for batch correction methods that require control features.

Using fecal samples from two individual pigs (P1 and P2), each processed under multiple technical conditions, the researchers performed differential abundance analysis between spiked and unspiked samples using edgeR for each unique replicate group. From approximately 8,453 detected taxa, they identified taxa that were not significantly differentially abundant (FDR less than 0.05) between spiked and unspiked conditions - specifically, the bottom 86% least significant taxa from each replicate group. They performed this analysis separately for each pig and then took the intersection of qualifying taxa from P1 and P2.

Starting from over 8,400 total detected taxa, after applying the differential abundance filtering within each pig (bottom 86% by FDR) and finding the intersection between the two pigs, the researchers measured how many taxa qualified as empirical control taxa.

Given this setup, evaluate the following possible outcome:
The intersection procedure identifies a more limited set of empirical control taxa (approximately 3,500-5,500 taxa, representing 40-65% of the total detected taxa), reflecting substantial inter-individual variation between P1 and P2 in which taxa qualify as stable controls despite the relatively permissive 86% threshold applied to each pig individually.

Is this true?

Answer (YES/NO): NO